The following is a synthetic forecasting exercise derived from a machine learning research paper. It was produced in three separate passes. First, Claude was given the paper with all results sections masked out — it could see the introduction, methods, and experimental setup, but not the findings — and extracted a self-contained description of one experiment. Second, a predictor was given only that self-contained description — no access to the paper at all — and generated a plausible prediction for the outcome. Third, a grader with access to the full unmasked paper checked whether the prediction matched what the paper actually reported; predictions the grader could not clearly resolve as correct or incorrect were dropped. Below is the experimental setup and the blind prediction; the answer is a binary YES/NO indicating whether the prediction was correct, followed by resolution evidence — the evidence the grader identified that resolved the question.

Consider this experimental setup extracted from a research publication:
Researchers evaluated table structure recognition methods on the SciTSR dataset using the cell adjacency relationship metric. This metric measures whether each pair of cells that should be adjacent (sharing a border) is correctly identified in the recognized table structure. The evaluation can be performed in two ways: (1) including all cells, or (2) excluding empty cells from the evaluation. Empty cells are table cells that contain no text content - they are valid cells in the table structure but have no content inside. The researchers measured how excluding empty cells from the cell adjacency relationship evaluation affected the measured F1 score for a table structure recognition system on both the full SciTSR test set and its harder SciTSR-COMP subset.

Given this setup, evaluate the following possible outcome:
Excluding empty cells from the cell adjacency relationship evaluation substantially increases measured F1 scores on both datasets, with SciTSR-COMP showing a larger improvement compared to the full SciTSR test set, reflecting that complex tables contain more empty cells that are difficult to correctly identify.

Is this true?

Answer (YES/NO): NO